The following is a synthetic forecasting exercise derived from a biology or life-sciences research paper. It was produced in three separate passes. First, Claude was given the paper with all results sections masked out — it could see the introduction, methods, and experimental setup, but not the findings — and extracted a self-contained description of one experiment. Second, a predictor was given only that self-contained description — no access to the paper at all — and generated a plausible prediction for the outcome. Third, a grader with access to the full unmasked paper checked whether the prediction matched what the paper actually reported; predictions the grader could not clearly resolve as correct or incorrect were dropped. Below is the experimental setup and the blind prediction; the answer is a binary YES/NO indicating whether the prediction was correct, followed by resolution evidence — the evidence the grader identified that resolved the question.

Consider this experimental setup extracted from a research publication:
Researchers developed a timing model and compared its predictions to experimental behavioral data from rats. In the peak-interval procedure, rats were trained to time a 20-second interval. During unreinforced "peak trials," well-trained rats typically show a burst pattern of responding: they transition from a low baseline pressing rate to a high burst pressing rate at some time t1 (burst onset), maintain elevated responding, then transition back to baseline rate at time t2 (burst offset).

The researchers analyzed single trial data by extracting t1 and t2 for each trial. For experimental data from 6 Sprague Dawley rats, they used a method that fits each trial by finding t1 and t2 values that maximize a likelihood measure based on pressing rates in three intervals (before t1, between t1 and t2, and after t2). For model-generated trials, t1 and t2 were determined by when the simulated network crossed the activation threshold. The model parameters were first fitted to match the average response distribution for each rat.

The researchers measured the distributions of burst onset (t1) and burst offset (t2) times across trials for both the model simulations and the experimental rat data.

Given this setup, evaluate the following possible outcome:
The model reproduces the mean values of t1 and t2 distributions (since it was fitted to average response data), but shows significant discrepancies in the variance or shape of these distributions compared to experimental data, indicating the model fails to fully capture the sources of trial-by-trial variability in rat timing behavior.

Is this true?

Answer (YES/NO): YES